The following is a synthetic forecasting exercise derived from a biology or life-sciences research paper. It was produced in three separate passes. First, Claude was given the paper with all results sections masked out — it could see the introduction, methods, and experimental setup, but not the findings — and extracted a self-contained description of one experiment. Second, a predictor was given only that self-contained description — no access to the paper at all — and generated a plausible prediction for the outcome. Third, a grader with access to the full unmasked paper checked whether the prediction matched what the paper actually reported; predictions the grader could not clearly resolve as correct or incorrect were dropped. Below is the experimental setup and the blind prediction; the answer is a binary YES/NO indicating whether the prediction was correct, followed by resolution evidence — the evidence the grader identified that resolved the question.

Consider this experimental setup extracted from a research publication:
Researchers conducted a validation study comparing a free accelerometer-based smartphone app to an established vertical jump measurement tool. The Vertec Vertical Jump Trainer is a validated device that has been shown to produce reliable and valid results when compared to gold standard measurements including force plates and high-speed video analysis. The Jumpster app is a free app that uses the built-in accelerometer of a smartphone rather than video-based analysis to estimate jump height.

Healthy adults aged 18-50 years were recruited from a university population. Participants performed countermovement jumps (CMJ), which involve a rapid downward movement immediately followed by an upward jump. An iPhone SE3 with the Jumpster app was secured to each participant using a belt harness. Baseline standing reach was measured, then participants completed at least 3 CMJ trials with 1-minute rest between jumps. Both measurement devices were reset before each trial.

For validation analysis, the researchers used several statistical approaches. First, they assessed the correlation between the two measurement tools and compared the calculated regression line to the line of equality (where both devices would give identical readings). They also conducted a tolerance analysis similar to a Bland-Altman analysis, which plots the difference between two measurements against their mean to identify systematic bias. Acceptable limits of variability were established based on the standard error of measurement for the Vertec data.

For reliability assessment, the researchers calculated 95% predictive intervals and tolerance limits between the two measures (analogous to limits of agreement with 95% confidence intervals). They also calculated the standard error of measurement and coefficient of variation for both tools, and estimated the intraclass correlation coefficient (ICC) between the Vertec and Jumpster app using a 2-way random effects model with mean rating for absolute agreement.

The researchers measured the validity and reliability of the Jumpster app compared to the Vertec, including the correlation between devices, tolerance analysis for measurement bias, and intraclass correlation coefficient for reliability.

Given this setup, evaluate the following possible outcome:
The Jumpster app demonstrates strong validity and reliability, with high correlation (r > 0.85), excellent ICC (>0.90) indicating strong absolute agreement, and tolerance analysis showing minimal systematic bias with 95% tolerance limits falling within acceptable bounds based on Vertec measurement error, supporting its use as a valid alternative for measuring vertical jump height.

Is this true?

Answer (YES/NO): NO